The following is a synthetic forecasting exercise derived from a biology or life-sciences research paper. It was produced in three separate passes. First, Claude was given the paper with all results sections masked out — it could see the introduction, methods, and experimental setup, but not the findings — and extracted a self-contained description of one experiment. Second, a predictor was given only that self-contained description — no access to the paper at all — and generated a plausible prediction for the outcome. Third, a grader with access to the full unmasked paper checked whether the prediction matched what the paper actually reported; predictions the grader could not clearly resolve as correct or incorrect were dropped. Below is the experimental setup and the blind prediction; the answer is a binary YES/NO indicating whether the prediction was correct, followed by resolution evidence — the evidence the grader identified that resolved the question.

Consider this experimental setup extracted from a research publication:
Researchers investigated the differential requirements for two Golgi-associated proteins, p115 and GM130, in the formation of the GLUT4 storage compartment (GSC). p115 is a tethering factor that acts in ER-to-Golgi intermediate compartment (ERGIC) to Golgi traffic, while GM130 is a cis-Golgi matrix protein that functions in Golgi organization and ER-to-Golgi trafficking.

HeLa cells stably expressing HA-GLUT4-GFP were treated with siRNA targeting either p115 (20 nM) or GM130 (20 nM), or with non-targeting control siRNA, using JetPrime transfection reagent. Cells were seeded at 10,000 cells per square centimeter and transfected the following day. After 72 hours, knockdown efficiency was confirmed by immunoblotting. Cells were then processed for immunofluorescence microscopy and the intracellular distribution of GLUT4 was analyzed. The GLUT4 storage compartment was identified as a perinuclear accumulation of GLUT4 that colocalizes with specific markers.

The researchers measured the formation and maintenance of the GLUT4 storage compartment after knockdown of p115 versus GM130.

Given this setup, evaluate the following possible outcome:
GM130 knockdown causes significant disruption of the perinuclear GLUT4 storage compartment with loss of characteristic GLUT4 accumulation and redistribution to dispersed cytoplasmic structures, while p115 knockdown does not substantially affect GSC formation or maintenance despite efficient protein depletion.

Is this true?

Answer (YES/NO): NO